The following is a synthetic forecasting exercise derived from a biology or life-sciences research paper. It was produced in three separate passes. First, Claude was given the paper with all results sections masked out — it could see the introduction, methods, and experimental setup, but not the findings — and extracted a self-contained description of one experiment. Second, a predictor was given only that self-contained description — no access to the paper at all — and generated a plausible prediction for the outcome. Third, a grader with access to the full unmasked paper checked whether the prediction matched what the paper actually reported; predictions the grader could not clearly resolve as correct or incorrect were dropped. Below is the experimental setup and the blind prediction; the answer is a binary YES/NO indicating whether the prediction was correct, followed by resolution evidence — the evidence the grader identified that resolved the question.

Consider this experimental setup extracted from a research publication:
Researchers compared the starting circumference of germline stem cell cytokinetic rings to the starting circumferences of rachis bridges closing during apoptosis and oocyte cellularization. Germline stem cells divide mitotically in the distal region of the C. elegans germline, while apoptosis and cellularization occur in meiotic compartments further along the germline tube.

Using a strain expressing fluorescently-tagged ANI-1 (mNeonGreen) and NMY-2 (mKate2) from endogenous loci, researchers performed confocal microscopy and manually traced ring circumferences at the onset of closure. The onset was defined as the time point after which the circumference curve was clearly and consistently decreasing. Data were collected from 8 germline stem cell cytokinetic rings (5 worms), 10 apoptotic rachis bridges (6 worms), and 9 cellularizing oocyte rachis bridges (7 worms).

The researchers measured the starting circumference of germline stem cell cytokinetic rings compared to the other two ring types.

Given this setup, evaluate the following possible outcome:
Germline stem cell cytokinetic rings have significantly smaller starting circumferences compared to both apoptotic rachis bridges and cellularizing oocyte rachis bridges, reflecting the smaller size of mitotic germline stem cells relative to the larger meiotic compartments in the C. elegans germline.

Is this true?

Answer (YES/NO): YES